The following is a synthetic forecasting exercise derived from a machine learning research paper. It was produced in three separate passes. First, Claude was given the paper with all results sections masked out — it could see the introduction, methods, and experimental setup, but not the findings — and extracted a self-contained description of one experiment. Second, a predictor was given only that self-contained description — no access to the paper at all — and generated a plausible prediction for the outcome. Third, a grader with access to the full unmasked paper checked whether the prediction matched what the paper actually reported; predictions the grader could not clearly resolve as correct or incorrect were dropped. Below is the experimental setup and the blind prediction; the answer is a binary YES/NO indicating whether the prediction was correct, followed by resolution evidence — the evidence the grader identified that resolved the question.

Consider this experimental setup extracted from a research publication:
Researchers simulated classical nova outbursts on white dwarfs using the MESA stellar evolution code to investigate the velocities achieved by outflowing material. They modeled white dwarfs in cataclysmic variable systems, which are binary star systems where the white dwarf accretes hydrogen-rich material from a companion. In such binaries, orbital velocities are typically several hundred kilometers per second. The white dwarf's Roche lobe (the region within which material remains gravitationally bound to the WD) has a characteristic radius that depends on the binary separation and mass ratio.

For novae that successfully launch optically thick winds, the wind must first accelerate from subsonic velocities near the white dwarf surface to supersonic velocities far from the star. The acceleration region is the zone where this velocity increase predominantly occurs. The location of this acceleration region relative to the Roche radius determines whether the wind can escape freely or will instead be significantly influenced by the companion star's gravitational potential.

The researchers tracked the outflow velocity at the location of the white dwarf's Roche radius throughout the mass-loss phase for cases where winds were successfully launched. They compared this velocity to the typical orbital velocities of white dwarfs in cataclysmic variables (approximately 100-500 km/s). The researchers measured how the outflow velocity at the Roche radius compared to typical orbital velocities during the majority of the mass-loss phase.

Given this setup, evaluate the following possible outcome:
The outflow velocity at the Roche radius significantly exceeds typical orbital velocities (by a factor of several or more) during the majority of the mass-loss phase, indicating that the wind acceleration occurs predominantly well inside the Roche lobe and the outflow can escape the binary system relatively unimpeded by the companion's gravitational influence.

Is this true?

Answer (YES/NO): NO